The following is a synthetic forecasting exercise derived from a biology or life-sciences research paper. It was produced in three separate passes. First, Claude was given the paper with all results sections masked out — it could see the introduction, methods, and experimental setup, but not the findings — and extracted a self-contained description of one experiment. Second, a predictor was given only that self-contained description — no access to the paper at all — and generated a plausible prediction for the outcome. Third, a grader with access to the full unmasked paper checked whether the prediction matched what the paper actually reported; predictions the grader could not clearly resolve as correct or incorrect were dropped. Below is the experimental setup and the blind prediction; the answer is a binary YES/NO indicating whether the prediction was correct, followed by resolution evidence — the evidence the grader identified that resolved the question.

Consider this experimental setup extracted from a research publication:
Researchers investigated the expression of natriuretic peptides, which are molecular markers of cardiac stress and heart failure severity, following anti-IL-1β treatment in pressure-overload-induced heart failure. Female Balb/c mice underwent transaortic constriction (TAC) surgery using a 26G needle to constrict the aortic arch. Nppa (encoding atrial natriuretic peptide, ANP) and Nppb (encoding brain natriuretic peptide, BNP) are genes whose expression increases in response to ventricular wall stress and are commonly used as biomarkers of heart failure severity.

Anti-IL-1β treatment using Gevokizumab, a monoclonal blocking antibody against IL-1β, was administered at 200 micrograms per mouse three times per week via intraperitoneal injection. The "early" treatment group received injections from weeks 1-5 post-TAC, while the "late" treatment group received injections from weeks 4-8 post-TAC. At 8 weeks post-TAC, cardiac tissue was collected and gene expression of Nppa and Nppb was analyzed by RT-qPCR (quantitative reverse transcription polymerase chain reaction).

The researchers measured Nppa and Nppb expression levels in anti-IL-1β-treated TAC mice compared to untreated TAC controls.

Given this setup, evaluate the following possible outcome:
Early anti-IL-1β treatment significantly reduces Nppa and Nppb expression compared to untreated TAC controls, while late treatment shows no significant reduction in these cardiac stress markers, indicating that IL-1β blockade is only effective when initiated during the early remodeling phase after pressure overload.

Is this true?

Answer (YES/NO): NO